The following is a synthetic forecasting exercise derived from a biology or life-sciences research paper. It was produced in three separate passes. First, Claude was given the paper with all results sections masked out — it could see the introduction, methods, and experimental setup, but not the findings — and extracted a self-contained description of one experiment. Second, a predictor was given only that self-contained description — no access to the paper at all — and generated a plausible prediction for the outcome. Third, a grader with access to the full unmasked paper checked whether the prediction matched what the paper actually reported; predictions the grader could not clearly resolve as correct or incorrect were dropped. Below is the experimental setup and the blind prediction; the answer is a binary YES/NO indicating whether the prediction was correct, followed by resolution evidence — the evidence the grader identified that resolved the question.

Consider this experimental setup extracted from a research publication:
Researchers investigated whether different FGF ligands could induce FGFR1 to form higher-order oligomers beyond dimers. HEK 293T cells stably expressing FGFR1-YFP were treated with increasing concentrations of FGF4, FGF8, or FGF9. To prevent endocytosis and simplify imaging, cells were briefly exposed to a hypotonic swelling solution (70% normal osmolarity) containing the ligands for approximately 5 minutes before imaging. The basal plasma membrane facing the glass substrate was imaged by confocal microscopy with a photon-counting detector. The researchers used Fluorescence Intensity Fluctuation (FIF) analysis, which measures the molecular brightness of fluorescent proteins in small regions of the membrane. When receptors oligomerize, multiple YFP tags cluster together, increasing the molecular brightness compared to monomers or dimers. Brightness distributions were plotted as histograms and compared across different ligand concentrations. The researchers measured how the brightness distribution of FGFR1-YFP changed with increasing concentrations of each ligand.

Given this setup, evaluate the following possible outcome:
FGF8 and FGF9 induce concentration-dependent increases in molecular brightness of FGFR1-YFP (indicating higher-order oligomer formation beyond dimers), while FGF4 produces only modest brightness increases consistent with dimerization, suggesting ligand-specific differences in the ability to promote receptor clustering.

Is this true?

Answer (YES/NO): NO